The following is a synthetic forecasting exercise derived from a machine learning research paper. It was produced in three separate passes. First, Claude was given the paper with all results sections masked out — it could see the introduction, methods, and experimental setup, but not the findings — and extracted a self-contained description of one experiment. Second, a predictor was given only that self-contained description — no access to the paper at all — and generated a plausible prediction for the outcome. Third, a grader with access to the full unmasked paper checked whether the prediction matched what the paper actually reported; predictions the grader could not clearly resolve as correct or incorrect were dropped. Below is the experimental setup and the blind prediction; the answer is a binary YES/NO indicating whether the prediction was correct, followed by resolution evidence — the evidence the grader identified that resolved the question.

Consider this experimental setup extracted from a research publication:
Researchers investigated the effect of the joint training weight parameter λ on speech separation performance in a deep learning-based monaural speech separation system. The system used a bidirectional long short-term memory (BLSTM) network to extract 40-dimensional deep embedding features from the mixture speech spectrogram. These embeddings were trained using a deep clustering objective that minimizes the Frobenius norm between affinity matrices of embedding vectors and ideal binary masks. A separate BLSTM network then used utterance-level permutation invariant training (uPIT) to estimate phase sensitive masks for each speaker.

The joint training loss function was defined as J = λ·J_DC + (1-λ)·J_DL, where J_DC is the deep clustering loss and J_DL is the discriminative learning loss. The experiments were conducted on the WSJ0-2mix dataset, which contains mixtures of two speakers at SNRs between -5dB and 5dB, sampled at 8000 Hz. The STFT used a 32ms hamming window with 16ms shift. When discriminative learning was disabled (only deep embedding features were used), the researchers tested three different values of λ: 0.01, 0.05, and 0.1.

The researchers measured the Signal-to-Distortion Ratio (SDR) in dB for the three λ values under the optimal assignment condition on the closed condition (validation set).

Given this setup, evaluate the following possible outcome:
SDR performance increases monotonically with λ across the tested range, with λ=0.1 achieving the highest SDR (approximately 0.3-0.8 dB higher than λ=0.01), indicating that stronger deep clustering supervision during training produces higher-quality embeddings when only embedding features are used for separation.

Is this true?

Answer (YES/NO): NO